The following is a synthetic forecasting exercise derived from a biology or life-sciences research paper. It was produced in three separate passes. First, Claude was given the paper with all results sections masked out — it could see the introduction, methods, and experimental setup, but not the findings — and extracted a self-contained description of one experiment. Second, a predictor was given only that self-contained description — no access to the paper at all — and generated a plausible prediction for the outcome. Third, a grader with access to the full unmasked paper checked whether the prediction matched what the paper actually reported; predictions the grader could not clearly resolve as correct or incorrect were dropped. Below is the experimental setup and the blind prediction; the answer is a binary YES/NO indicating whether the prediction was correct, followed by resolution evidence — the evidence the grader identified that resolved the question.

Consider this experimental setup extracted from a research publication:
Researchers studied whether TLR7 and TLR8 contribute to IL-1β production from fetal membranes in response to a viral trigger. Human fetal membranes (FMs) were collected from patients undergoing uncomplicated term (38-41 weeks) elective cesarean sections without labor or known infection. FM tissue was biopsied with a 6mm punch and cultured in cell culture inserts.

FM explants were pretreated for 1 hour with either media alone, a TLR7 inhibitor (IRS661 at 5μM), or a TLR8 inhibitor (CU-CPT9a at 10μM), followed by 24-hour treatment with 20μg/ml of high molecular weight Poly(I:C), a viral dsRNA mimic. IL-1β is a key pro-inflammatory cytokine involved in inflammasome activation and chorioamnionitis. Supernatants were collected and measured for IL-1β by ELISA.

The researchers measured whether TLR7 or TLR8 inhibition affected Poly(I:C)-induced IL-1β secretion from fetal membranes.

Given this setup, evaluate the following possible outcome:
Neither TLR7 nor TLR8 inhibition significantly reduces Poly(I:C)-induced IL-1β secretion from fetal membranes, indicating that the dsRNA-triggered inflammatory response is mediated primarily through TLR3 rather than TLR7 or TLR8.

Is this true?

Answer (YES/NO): NO